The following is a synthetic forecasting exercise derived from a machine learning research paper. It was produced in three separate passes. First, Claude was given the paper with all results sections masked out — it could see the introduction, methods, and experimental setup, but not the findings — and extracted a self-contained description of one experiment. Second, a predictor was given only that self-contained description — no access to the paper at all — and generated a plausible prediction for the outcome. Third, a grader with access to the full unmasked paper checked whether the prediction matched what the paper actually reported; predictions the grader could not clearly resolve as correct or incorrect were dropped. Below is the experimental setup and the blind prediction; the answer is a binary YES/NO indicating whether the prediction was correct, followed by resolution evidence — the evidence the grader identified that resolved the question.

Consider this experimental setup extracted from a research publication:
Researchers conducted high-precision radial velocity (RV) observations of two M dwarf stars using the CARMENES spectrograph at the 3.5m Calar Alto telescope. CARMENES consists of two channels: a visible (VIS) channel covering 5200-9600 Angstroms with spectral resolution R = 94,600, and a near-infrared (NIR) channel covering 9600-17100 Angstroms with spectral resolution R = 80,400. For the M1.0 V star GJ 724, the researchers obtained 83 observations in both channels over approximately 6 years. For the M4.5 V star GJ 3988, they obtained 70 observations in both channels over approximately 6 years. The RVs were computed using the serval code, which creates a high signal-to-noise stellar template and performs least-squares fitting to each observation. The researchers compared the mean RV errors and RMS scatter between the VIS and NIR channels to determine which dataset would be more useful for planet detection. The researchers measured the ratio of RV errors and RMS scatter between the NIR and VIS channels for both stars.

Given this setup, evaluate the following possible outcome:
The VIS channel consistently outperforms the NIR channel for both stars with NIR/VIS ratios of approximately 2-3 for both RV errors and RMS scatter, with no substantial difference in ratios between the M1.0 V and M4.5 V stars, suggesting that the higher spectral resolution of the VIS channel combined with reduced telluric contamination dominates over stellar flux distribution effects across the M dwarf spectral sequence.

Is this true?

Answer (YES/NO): NO